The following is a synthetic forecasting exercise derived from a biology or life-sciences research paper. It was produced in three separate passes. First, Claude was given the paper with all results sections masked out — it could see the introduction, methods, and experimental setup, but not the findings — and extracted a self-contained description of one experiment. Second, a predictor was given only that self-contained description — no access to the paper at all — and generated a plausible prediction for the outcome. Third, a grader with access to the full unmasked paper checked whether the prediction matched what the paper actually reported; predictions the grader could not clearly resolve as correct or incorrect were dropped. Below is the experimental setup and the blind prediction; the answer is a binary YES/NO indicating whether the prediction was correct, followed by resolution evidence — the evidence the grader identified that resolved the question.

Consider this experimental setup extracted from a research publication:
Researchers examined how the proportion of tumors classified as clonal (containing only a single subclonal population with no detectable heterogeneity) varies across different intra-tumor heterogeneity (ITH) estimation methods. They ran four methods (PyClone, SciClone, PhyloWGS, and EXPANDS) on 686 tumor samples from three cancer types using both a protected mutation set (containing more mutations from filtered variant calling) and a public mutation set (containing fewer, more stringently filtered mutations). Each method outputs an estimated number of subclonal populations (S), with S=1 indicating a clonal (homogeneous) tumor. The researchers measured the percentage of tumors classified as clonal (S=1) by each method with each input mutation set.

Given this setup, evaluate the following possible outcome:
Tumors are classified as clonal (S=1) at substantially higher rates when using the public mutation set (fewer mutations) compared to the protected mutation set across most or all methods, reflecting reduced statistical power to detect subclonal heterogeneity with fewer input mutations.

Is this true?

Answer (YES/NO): YES